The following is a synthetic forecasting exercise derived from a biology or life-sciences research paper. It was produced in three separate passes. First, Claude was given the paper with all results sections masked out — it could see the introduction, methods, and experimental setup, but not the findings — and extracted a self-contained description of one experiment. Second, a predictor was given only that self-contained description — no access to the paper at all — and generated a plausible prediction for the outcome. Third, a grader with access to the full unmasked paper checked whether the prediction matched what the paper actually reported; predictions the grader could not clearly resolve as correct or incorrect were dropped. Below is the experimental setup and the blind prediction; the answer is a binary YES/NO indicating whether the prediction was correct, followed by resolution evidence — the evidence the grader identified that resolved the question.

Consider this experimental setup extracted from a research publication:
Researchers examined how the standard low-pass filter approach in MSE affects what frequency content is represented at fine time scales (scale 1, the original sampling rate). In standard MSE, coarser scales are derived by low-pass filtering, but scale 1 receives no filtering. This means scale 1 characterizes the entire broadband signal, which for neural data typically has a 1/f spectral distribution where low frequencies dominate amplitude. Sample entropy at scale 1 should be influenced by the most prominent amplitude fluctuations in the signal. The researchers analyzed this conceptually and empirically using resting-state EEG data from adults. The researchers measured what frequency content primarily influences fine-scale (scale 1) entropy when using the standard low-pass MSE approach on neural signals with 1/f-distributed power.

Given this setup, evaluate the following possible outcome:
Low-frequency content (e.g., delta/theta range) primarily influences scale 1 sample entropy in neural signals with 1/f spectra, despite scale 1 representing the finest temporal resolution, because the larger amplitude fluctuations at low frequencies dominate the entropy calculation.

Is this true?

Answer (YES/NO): YES